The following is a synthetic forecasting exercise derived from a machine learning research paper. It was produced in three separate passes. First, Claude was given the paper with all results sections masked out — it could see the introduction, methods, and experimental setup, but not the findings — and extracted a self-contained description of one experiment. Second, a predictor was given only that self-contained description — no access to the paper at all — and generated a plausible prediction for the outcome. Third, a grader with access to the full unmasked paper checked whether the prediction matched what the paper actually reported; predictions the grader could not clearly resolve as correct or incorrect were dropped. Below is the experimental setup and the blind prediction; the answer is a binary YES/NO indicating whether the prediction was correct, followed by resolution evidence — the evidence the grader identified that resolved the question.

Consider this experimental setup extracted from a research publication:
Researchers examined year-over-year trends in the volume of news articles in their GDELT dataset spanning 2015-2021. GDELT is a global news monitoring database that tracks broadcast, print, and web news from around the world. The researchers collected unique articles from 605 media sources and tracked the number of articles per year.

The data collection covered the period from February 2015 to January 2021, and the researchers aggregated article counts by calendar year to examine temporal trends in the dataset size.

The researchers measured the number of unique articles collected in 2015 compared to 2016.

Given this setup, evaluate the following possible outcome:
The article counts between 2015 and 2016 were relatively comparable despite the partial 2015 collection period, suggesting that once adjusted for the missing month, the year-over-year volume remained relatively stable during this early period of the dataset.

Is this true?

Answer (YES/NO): NO